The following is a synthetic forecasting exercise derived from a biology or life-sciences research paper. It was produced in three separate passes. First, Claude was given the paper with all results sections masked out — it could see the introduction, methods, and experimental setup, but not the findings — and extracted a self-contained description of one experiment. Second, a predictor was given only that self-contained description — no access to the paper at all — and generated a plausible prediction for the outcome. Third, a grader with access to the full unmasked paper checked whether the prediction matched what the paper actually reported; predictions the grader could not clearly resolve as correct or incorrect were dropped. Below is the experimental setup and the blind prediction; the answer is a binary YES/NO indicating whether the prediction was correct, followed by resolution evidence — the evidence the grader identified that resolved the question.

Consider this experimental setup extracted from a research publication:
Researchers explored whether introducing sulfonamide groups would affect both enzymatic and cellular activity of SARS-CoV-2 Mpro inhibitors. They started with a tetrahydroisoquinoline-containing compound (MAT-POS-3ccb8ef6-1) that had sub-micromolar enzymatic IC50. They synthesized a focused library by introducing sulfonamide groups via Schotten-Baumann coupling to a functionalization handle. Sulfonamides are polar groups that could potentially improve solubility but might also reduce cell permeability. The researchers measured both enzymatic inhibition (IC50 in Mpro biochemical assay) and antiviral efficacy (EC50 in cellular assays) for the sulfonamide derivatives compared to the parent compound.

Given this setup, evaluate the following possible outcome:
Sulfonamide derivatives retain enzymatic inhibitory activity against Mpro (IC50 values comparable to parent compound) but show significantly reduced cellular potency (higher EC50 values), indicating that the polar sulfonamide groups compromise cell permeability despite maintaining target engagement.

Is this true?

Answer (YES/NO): NO